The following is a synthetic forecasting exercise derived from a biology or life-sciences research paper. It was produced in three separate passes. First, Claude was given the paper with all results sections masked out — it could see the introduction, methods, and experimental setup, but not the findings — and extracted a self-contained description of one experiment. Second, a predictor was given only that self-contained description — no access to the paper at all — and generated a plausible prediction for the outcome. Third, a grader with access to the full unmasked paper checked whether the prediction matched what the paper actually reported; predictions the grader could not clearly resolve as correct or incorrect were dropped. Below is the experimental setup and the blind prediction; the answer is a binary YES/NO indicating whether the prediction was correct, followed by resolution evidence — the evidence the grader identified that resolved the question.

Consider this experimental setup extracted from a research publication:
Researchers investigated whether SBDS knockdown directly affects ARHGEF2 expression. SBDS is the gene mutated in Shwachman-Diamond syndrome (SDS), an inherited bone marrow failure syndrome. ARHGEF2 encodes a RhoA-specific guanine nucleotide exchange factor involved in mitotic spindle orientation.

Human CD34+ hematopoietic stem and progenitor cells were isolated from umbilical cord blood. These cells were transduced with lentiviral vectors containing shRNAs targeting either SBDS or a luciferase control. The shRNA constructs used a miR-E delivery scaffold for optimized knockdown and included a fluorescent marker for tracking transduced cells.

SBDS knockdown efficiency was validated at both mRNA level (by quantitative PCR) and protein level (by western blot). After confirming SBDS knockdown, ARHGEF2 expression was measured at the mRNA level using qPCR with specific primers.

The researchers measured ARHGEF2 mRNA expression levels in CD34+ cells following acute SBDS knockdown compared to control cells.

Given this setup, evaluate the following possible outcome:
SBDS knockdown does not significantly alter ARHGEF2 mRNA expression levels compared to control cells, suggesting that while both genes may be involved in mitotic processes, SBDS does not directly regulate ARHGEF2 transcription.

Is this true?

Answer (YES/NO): NO